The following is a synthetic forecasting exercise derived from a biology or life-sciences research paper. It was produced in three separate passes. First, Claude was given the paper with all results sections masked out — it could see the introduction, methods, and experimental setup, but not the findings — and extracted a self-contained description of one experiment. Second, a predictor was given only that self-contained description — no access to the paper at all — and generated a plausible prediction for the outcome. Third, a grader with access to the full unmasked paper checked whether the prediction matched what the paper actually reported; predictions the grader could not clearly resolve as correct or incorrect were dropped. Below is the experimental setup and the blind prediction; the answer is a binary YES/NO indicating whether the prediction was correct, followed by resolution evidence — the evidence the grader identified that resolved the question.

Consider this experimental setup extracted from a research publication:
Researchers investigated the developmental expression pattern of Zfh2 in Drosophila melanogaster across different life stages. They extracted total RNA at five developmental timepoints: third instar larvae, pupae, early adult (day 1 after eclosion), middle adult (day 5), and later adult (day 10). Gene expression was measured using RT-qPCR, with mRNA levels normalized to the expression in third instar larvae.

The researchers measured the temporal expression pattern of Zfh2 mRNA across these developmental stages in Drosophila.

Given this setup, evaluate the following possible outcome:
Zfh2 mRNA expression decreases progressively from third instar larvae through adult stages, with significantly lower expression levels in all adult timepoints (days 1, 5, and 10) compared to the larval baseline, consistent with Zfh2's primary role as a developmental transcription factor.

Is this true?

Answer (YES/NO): NO